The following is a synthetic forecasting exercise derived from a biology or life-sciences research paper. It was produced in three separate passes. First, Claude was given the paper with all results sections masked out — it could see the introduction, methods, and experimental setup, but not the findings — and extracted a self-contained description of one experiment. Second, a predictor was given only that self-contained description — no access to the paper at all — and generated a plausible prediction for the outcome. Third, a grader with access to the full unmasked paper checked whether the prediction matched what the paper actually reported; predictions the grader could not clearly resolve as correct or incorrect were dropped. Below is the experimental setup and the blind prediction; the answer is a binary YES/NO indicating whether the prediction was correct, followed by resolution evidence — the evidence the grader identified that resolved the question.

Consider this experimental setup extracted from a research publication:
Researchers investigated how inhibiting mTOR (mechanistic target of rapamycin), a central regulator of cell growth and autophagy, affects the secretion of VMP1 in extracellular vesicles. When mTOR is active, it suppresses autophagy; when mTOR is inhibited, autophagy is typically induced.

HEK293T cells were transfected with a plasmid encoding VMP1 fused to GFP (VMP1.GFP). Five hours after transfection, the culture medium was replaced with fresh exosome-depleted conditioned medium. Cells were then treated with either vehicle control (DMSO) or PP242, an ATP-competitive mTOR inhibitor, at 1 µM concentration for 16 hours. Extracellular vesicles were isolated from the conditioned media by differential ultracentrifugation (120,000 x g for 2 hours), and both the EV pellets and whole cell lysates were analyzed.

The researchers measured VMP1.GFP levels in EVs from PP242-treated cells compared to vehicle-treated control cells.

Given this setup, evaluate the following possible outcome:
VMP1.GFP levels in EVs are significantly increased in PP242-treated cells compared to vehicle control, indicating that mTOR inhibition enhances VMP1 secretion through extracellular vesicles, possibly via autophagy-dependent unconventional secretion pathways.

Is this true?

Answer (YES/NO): NO